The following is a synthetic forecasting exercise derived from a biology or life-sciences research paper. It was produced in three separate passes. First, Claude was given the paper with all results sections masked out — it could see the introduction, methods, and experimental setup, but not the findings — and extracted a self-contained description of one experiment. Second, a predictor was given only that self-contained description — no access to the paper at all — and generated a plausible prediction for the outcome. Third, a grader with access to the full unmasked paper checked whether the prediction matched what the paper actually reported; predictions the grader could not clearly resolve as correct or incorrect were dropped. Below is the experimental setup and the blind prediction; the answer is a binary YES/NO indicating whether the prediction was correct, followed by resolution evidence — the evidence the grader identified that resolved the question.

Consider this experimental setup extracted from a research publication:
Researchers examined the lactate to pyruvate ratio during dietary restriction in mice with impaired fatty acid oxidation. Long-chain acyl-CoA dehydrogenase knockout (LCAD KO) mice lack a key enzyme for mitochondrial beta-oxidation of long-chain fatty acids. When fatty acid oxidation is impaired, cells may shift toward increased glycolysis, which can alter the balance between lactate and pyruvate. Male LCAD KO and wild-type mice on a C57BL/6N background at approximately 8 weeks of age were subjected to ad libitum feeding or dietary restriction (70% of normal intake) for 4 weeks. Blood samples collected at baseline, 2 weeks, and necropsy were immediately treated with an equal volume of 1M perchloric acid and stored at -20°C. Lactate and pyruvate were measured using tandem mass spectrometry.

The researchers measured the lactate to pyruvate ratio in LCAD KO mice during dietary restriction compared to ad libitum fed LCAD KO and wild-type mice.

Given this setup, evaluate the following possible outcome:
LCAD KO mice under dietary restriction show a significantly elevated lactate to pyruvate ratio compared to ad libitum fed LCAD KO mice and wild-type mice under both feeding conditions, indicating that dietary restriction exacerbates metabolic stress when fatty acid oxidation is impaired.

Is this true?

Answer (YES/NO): NO